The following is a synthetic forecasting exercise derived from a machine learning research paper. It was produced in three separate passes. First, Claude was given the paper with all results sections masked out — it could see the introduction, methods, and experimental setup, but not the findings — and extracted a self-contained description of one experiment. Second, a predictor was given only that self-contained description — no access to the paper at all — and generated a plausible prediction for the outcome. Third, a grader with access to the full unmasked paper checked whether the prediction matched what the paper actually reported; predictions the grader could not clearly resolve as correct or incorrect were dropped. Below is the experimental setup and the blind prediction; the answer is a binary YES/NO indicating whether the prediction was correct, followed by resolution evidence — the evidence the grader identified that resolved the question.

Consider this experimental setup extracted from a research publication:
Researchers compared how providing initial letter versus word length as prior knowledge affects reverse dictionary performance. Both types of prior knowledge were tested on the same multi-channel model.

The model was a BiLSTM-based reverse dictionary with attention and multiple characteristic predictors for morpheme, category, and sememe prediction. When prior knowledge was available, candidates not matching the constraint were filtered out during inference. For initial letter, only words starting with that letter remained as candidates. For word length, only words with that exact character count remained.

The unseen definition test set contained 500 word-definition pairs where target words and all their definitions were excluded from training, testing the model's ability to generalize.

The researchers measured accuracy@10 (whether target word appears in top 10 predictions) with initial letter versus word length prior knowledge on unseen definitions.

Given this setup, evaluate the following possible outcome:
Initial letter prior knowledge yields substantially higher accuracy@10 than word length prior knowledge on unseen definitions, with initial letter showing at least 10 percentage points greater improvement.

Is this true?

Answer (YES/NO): NO